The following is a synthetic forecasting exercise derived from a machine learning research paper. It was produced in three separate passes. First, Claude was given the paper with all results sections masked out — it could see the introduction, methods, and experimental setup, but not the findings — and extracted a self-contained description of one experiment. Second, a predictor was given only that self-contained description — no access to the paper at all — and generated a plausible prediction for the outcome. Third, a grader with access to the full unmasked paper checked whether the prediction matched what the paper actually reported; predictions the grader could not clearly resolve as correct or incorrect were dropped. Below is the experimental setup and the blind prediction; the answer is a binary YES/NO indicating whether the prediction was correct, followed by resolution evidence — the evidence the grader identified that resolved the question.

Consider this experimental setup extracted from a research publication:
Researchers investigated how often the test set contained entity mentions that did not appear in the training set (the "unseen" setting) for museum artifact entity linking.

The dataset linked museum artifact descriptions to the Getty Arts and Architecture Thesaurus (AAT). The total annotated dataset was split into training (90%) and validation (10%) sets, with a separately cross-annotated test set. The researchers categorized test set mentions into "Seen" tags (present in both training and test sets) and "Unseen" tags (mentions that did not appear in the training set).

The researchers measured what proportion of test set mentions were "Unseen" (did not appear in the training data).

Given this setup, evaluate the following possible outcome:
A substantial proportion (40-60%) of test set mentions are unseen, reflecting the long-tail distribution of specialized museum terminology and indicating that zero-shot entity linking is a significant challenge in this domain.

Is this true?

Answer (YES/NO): NO